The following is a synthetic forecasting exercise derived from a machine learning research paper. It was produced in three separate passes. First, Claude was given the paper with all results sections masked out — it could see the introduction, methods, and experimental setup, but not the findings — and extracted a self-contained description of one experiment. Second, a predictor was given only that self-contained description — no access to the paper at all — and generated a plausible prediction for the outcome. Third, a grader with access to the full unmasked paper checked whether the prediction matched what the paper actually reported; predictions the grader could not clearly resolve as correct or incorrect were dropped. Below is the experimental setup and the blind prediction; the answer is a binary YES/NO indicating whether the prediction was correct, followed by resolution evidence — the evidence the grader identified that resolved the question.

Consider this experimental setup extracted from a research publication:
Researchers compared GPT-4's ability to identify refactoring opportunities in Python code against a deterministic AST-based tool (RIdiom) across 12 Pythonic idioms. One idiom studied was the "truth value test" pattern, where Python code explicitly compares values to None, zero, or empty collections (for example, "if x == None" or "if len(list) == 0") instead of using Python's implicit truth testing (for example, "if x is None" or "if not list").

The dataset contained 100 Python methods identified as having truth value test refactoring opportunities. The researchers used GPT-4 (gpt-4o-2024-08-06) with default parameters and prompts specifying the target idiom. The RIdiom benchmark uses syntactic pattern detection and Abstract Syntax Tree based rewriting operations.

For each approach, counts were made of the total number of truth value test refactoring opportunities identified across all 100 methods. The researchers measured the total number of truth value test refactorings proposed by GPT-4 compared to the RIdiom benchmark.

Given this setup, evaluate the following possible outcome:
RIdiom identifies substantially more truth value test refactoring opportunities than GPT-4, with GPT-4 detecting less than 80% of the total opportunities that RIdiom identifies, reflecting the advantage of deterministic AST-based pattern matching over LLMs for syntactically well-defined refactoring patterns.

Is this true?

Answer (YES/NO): NO